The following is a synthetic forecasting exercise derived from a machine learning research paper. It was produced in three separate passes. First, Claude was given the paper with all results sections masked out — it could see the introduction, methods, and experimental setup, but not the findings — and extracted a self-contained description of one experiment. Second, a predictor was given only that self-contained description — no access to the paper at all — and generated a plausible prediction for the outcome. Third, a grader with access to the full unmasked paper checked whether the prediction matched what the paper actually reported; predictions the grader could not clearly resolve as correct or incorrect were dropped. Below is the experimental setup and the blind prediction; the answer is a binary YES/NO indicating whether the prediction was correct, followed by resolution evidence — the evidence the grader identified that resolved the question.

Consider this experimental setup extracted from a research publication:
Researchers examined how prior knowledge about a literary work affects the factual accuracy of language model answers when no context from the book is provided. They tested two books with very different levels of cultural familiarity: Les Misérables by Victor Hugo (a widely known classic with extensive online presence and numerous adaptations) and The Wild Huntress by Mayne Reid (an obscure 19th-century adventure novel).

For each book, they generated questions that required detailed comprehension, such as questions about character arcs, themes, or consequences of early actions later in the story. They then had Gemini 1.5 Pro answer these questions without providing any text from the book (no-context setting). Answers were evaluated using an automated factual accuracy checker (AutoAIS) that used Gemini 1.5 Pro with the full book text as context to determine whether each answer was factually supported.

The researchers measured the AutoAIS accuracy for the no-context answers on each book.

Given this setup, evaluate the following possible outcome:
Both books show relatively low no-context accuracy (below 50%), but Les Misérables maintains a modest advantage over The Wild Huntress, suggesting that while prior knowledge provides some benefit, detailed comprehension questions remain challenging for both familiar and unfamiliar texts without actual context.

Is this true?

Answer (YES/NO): NO